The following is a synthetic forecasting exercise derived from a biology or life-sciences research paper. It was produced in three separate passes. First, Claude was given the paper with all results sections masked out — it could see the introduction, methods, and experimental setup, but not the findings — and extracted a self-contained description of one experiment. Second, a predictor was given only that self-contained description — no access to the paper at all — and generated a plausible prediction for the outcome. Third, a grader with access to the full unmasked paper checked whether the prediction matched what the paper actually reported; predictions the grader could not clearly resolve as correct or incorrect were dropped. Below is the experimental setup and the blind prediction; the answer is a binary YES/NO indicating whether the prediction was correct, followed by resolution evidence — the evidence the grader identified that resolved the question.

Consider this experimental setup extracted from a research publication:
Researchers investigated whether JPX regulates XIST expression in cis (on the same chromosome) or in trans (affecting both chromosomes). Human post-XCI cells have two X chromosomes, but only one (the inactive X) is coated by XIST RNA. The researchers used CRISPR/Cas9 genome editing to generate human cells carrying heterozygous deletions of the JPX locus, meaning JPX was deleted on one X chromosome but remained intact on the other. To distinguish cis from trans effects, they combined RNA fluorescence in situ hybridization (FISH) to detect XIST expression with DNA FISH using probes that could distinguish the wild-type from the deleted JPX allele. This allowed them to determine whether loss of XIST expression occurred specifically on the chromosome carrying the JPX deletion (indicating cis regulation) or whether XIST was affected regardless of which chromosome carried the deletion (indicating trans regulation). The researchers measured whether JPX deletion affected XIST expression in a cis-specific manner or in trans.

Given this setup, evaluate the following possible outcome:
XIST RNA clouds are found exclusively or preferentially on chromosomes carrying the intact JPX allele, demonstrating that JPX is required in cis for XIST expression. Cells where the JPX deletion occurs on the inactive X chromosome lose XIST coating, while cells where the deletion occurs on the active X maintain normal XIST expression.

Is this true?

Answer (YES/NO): YES